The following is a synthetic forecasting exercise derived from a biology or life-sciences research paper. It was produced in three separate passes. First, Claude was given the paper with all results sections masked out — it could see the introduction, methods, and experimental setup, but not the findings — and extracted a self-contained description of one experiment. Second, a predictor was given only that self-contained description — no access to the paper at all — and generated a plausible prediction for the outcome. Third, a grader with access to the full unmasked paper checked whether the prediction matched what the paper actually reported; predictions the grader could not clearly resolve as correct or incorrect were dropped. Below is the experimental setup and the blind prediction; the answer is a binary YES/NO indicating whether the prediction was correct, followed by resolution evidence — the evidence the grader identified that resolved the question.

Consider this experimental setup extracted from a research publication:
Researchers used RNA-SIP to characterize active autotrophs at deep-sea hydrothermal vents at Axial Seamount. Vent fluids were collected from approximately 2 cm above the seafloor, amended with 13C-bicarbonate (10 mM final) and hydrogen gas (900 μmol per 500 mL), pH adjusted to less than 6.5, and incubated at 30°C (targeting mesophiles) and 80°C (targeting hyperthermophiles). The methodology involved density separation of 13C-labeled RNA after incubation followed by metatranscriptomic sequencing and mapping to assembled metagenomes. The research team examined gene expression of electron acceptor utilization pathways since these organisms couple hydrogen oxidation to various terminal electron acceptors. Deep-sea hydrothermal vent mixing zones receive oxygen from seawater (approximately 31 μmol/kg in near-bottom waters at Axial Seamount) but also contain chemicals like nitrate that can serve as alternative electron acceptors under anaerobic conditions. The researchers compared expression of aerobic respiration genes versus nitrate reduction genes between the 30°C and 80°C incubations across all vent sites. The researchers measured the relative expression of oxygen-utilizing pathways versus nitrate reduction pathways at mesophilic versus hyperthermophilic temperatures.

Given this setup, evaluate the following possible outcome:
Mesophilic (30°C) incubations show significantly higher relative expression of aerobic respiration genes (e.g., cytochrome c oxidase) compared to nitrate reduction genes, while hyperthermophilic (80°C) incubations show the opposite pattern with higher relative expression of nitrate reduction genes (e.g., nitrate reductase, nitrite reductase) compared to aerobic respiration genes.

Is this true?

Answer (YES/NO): NO